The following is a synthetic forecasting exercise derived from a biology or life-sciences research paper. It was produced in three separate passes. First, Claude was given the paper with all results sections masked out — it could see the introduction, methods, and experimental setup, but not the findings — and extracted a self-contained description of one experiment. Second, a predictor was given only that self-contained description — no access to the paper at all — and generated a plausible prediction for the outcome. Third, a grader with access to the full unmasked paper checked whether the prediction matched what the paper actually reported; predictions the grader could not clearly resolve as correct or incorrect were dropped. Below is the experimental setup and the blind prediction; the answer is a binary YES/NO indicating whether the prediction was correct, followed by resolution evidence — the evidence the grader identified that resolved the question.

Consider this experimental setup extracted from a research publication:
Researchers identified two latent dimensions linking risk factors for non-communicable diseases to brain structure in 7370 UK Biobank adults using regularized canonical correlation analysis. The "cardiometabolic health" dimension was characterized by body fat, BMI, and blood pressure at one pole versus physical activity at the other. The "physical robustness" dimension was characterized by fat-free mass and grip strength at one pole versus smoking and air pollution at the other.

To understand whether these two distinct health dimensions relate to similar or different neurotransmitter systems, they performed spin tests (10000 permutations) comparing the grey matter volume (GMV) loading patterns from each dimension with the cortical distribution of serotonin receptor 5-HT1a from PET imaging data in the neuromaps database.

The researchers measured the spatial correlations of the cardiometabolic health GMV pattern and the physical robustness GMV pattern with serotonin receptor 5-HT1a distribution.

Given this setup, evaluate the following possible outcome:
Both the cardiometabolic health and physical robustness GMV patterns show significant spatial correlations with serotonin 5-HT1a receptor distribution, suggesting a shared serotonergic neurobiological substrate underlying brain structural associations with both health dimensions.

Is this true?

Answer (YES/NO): NO